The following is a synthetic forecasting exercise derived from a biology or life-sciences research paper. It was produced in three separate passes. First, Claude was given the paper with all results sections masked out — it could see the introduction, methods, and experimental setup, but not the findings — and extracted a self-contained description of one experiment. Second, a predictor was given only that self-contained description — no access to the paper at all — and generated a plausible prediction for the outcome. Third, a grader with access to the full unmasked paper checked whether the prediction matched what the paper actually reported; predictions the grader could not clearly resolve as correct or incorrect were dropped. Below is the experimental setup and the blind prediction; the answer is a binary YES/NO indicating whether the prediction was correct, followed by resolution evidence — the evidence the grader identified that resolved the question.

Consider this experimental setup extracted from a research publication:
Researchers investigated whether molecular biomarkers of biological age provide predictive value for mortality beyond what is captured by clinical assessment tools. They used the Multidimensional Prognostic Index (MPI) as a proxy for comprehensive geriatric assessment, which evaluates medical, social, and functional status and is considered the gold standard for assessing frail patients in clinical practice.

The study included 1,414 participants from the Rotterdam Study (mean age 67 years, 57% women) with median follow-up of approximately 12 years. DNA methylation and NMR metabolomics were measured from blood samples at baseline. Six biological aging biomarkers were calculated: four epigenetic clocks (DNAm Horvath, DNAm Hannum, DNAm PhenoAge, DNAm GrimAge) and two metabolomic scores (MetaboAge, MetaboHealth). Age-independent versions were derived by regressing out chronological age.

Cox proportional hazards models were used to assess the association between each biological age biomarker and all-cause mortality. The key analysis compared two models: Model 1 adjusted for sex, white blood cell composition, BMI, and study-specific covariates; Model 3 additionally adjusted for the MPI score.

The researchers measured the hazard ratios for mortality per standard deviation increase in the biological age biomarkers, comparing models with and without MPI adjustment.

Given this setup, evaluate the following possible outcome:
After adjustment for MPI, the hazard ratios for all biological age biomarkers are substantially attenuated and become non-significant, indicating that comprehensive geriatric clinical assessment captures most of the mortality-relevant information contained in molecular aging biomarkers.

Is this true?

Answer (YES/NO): NO